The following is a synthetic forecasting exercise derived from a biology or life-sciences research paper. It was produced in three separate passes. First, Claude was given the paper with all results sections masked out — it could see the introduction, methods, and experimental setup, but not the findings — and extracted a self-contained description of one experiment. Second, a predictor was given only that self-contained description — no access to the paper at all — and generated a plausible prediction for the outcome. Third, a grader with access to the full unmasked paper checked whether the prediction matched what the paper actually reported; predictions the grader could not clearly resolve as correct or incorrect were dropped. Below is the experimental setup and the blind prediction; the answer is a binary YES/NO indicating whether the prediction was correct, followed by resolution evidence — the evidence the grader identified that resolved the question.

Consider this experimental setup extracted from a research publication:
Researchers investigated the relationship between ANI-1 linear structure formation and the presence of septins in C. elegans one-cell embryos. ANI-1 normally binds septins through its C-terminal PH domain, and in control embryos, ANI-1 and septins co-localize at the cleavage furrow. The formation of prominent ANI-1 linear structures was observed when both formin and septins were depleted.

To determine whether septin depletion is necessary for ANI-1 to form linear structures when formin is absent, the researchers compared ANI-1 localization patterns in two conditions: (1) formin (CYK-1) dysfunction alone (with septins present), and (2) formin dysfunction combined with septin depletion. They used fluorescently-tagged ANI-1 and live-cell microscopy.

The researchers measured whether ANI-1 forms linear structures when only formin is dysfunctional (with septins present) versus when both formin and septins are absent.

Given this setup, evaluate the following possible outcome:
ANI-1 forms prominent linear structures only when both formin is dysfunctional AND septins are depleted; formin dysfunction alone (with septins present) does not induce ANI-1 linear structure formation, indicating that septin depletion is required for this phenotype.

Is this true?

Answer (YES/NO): NO